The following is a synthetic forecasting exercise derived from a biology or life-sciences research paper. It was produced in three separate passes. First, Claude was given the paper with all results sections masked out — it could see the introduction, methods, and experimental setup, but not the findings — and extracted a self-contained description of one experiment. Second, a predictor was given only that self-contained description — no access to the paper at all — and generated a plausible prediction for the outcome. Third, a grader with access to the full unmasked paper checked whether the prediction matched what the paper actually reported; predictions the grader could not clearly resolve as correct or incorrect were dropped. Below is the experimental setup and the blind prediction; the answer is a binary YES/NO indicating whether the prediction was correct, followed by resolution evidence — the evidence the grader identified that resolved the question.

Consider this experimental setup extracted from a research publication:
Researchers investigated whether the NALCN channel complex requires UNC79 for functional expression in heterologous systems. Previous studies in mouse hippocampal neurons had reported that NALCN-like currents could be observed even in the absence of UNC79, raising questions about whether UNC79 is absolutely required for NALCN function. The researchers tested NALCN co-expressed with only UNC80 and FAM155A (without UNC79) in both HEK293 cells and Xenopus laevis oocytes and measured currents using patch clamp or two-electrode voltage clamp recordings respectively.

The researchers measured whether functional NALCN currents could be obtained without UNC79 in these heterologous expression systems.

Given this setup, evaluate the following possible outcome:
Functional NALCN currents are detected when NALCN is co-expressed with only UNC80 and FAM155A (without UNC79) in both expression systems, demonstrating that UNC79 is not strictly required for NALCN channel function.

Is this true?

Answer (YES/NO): NO